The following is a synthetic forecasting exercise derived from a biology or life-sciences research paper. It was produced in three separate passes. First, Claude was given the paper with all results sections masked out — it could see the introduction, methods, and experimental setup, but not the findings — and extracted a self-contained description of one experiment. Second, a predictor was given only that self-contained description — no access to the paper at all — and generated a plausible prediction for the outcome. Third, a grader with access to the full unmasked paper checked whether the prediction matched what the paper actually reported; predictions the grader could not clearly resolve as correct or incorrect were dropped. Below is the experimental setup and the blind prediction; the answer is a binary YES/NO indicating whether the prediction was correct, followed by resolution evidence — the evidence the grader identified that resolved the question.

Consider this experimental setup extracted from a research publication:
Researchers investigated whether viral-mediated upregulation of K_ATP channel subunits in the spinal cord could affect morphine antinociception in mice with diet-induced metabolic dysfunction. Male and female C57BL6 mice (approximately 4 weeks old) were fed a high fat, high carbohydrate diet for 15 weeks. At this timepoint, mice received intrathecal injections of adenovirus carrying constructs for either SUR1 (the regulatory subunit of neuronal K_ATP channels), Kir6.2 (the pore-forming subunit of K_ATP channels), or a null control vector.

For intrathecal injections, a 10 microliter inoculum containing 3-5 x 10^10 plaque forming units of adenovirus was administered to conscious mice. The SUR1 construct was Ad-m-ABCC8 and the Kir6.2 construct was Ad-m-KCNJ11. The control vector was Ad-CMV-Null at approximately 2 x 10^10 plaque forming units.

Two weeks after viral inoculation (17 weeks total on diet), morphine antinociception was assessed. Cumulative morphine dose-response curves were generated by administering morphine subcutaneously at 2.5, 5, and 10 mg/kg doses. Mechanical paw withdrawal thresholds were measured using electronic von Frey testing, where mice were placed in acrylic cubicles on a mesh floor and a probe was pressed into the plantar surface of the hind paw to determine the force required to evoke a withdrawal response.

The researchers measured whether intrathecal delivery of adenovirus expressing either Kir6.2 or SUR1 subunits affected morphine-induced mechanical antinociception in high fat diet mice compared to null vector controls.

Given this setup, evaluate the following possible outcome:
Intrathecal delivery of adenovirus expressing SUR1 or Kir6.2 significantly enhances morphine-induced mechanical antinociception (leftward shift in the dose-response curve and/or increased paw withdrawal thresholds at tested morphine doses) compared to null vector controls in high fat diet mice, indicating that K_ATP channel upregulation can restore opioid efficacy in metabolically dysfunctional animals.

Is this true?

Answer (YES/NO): YES